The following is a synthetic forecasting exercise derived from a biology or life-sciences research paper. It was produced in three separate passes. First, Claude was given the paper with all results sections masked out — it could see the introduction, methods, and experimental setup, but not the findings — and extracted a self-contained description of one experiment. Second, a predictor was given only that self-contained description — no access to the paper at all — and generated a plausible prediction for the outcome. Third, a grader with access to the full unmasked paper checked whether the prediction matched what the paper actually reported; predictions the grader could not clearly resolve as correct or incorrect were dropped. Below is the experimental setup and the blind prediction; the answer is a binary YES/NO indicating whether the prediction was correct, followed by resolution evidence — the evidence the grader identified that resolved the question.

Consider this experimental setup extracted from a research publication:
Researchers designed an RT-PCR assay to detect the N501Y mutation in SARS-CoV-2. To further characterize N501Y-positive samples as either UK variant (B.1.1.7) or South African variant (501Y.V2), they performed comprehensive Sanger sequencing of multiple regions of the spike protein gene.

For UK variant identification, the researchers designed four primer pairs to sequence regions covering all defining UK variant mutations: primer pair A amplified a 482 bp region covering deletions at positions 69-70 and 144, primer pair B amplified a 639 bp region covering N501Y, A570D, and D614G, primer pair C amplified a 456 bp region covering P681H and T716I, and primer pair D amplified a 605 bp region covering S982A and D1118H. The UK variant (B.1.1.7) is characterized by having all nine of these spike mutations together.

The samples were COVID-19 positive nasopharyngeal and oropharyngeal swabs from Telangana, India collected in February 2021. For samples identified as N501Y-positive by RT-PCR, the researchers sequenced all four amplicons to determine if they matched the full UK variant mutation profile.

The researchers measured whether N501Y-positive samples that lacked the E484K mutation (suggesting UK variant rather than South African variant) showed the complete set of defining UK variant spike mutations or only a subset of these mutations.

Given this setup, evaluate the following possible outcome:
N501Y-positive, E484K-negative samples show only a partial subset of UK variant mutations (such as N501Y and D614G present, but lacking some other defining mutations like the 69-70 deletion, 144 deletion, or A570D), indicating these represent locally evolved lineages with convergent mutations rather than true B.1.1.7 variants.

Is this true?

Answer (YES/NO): NO